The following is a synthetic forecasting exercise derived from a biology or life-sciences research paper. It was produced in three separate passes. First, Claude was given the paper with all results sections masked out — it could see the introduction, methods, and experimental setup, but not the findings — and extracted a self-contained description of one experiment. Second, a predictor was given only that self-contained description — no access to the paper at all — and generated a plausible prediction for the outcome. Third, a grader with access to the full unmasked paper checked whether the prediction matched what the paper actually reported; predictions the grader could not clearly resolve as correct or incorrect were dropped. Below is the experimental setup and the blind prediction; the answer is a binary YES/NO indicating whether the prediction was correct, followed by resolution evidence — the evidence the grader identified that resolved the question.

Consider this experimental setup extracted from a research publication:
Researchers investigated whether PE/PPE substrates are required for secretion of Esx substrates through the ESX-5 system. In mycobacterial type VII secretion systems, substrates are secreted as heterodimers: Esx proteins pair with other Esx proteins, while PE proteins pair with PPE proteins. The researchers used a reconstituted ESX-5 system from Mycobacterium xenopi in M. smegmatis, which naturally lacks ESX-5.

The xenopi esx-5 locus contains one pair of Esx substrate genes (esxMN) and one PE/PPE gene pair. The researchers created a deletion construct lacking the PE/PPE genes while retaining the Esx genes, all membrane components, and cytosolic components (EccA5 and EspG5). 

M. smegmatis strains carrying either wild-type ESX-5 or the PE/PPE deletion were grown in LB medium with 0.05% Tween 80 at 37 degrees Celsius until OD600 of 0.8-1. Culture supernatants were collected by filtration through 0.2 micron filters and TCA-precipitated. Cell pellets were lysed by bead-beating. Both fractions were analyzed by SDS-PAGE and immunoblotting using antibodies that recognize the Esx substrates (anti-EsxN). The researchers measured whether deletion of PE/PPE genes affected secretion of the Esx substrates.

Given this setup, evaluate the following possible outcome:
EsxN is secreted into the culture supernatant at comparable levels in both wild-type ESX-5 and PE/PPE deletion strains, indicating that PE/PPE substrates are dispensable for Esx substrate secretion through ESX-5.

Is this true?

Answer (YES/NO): NO